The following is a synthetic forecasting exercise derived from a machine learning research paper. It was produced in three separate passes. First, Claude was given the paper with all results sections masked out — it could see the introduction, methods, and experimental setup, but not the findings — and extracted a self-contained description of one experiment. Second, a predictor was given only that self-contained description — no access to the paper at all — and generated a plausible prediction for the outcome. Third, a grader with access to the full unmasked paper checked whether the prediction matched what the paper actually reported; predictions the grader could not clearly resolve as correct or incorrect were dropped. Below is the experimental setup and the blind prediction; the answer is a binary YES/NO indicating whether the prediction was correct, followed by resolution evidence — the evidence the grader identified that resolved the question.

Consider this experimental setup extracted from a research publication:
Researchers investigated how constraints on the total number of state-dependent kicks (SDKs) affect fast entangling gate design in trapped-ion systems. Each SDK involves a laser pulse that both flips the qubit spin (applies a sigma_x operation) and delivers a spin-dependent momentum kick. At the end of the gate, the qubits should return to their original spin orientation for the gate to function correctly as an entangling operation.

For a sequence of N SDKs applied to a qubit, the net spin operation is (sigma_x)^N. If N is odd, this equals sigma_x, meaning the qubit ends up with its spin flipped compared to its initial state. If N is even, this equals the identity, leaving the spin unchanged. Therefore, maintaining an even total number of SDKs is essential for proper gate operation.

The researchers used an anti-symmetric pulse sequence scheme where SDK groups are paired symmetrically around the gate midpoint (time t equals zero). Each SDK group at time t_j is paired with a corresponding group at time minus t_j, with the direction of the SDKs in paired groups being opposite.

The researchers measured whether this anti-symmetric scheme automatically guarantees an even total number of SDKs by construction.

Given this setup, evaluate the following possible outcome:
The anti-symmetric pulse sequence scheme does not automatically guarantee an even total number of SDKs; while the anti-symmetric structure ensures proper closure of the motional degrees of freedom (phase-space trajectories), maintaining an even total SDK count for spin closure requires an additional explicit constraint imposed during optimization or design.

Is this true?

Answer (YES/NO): NO